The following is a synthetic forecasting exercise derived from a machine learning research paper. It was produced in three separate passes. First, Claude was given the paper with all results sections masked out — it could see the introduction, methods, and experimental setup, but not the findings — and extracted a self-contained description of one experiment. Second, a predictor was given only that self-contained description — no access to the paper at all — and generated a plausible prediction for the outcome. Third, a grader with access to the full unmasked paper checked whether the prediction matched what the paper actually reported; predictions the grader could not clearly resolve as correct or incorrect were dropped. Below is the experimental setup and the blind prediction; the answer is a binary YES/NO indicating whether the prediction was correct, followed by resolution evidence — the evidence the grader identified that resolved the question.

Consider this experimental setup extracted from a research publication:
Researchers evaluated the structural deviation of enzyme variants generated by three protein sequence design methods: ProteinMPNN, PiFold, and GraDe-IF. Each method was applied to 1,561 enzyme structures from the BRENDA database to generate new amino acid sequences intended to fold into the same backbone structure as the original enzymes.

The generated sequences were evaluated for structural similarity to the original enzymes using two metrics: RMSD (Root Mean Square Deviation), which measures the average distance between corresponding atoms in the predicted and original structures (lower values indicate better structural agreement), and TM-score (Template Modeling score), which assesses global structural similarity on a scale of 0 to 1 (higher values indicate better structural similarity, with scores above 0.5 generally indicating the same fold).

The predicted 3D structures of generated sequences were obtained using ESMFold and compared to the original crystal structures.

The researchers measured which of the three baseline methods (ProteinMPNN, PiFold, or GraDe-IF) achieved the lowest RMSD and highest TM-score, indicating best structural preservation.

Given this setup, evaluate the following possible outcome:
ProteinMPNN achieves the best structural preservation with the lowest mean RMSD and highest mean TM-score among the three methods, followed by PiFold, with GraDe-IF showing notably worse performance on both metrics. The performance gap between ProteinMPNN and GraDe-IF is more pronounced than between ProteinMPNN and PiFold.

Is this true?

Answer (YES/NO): NO